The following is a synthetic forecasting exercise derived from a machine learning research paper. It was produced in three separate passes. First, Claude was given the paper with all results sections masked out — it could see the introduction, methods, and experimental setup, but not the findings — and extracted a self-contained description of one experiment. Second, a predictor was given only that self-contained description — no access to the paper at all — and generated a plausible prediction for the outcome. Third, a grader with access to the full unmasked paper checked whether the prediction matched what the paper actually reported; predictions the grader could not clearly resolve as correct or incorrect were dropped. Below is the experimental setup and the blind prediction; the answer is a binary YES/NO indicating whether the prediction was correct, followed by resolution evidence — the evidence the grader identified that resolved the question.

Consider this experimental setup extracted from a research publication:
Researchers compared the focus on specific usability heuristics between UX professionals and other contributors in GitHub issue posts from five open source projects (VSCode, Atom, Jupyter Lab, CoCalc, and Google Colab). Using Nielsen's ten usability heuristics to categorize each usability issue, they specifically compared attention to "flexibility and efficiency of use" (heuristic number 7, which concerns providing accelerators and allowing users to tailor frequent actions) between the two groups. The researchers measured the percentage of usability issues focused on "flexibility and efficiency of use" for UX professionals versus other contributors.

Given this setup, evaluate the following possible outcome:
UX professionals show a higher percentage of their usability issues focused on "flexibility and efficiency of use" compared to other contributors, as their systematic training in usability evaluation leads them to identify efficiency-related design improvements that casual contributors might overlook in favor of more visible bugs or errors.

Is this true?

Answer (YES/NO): NO